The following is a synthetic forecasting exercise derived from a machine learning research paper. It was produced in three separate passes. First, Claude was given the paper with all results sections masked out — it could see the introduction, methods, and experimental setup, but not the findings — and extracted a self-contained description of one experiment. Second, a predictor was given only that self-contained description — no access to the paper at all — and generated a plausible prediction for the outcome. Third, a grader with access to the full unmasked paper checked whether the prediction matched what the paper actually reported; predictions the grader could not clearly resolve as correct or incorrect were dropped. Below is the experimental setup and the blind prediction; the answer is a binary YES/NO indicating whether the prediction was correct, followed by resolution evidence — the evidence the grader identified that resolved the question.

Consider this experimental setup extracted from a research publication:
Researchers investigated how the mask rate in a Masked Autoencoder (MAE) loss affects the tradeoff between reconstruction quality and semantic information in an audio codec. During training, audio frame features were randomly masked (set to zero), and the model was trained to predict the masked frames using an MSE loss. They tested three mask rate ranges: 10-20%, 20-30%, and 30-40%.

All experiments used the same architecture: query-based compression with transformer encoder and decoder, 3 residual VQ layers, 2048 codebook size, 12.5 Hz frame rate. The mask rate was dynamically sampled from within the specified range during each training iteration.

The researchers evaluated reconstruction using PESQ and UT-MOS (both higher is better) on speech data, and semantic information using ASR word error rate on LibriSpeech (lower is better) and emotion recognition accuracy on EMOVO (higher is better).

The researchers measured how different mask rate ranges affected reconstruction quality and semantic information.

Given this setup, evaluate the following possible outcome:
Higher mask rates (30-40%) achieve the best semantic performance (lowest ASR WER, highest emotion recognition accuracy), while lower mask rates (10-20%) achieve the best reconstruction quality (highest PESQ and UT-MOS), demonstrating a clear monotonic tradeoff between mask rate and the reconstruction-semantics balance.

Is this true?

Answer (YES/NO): NO